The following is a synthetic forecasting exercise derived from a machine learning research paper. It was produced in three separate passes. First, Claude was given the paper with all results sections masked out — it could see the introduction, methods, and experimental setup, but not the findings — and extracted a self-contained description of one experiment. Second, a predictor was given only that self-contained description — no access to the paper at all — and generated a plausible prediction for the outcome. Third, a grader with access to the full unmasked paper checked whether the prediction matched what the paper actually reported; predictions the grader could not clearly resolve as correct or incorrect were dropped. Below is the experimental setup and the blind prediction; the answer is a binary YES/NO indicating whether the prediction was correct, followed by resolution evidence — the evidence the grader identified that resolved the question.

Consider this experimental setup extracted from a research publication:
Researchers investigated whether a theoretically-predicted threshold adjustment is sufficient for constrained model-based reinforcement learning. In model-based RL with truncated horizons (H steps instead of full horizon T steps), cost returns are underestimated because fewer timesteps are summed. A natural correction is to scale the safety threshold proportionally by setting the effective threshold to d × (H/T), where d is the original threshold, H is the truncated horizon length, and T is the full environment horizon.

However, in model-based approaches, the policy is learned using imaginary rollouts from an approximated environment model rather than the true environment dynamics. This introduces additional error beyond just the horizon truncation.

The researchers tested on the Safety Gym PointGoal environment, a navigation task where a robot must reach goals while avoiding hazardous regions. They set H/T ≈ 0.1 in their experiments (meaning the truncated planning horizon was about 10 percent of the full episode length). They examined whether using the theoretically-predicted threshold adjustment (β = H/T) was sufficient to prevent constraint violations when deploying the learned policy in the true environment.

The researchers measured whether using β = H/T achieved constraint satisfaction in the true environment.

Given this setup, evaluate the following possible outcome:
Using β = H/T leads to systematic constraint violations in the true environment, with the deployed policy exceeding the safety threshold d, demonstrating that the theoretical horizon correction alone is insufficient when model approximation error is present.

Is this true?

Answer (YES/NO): YES